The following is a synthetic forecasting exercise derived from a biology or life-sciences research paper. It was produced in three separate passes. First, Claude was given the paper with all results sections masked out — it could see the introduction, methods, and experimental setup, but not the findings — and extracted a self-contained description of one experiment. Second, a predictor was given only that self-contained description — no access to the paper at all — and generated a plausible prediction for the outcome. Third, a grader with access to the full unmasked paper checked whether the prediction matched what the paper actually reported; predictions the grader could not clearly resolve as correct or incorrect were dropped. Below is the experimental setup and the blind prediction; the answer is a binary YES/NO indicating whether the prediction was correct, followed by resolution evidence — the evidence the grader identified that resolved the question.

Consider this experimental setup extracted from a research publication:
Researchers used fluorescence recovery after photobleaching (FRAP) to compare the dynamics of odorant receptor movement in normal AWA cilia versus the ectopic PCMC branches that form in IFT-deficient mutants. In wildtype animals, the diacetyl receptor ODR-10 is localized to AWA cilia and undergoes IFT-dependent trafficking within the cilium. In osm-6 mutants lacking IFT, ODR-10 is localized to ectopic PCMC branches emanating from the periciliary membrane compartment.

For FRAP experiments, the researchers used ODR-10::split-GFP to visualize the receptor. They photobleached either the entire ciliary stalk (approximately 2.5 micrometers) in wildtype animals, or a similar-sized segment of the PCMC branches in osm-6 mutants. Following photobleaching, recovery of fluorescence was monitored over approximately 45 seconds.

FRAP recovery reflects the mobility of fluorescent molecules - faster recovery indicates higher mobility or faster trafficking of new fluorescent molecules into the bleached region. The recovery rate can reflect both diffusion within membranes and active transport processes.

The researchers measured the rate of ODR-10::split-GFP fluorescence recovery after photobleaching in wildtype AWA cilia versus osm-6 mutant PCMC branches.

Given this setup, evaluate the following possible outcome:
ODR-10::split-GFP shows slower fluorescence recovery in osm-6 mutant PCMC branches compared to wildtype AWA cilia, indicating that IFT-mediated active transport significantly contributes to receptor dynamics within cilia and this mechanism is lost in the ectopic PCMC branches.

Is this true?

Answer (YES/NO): YES